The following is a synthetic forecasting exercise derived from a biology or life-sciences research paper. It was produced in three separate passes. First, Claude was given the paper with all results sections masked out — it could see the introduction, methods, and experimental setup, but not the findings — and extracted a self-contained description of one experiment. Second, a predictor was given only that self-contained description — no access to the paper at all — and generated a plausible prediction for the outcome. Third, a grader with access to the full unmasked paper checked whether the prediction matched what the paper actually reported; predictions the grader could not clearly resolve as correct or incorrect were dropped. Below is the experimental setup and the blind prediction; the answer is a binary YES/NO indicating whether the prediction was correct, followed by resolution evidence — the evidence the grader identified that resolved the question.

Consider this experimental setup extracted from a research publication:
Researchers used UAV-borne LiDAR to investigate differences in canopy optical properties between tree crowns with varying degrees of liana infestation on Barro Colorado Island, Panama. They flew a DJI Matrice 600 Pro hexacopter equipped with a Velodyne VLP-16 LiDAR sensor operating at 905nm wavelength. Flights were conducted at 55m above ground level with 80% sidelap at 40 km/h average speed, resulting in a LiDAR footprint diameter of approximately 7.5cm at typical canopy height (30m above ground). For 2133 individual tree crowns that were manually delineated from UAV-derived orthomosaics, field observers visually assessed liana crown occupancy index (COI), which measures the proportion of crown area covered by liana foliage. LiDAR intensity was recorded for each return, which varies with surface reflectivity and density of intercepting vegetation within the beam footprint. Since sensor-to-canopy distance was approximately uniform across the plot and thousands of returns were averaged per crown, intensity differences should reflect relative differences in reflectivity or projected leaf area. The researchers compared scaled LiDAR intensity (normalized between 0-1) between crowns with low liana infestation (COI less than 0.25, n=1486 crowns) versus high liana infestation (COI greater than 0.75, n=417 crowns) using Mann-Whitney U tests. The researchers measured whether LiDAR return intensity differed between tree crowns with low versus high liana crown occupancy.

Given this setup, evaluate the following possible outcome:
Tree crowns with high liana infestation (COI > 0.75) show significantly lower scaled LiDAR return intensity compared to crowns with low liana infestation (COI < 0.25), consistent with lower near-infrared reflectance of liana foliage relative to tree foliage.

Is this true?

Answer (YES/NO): NO